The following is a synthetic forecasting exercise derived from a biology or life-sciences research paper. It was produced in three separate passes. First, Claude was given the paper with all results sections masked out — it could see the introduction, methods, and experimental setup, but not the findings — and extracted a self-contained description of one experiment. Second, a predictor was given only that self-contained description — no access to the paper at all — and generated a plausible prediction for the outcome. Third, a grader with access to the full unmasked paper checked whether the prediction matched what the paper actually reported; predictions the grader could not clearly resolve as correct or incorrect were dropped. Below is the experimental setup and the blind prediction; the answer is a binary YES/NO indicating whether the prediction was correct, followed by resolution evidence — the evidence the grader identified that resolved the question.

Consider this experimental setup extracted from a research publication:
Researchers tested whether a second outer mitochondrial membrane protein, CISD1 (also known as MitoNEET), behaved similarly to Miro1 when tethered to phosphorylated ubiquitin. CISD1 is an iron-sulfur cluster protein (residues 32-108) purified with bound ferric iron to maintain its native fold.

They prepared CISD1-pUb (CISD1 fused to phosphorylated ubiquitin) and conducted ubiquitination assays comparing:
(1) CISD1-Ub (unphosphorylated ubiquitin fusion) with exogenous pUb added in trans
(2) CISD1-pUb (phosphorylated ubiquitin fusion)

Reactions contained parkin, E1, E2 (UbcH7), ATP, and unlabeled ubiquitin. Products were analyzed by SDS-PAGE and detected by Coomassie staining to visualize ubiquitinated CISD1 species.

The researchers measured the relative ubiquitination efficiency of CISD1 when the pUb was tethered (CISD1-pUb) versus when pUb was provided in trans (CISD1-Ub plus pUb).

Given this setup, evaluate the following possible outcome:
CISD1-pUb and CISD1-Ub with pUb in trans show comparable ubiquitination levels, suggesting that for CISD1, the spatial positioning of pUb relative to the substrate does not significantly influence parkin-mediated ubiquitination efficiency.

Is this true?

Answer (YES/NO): NO